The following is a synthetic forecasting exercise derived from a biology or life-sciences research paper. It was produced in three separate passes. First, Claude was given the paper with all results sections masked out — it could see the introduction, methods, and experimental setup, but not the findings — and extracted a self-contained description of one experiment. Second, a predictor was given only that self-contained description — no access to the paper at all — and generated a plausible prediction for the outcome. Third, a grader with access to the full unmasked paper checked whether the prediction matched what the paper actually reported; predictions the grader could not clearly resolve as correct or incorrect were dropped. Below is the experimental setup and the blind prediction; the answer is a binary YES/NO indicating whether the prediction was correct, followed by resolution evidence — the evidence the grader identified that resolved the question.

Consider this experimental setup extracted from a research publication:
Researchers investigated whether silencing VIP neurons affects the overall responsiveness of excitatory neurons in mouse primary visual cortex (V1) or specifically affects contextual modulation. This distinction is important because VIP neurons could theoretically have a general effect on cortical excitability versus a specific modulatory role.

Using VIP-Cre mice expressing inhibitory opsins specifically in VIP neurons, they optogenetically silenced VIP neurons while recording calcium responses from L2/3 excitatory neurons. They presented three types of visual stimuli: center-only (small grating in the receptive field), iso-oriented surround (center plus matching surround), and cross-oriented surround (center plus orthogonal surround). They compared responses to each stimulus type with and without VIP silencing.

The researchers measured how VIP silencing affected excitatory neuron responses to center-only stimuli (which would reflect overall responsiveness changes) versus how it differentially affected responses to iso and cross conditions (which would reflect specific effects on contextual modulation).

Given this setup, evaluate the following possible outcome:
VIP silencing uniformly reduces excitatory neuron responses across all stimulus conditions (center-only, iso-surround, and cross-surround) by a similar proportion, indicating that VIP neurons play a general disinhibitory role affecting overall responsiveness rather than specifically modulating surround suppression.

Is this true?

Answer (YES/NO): NO